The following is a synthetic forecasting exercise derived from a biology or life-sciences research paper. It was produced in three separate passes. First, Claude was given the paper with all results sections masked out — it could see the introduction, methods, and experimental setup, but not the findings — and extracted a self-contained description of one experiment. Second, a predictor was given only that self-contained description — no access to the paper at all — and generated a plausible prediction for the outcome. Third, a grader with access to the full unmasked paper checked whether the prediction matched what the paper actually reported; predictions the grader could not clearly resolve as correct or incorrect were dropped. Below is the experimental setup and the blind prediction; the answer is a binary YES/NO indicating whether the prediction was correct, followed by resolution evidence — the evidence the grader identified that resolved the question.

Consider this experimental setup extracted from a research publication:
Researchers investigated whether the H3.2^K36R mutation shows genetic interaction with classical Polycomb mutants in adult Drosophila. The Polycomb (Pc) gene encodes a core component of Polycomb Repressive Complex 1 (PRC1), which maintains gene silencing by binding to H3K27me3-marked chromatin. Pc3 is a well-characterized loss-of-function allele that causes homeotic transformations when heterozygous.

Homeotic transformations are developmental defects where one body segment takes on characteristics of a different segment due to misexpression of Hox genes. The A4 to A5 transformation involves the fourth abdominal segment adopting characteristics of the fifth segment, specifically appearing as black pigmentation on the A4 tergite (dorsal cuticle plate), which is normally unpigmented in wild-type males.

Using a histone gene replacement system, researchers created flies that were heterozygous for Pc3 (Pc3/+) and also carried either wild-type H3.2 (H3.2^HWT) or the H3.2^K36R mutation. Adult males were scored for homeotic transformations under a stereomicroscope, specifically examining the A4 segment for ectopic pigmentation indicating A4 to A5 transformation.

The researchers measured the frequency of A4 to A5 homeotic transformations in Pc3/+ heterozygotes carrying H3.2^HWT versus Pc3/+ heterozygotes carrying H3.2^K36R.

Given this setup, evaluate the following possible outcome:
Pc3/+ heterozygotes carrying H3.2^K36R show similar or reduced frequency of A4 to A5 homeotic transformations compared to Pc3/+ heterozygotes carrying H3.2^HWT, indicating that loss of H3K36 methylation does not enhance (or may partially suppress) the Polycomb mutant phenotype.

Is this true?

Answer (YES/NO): YES